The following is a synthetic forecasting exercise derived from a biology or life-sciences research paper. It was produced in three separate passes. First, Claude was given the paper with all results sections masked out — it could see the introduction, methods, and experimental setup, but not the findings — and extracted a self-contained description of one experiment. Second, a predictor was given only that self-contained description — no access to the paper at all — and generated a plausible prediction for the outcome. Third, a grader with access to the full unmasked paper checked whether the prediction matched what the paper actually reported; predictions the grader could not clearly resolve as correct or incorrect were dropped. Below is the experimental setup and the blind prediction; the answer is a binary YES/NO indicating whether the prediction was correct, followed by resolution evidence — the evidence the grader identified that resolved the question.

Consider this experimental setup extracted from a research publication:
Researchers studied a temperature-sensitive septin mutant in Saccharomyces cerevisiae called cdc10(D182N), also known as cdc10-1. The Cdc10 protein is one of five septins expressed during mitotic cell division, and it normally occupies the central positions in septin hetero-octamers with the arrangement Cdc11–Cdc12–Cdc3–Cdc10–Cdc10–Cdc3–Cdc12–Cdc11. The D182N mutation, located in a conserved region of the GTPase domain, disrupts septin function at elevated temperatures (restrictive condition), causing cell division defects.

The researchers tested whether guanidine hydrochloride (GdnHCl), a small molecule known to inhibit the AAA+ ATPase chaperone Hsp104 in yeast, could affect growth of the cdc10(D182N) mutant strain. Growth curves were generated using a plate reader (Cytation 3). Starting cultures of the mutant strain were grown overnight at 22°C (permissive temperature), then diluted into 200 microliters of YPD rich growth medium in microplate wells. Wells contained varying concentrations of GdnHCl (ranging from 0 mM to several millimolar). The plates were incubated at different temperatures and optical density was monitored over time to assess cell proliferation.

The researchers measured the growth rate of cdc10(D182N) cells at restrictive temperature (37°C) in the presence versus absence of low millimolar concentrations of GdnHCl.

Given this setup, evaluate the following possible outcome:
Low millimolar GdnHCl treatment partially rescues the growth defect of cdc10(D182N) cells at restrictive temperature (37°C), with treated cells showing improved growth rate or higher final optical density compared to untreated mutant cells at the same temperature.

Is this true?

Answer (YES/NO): NO